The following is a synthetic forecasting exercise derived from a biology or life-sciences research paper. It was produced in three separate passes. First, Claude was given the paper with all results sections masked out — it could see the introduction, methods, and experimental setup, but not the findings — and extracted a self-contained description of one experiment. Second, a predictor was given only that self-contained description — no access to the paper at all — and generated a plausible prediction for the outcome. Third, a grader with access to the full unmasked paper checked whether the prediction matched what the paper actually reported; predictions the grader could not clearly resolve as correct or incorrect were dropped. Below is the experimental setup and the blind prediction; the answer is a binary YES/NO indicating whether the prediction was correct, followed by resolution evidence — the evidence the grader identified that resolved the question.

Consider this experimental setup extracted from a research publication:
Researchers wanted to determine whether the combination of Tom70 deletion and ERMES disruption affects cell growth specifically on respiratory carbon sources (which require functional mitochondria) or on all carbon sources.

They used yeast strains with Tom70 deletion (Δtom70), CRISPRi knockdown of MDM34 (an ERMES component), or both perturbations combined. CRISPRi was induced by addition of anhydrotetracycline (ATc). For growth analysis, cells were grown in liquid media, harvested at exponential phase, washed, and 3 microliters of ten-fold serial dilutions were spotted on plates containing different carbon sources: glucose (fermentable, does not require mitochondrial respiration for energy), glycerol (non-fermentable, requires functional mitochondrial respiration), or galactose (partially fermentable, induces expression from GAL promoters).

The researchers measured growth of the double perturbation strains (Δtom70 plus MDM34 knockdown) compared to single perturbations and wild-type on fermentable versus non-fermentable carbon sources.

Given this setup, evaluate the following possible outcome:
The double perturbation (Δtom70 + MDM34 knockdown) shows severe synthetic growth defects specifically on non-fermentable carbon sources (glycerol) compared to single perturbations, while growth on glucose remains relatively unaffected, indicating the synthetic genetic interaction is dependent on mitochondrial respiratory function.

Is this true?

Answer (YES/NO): YES